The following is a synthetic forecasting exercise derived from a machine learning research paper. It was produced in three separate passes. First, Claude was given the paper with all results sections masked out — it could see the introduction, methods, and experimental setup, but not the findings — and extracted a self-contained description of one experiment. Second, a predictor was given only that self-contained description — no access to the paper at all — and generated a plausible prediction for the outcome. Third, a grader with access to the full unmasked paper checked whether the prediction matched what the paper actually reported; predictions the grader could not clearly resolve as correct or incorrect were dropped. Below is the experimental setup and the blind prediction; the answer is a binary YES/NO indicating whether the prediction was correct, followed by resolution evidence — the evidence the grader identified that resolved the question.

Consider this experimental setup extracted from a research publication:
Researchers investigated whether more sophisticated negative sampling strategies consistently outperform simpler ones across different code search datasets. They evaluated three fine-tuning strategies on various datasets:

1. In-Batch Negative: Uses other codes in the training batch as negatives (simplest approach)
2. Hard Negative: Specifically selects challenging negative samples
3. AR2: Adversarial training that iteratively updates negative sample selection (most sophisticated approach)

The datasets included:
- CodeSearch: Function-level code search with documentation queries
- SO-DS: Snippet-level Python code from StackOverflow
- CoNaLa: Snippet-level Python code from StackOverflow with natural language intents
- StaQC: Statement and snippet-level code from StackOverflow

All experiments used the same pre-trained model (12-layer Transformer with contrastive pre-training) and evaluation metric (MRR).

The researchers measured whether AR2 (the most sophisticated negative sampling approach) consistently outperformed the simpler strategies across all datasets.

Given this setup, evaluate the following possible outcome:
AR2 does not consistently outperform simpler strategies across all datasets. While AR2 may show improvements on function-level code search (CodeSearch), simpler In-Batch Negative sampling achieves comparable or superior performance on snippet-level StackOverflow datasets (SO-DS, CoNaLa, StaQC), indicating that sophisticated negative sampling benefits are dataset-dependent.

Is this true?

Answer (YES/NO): NO